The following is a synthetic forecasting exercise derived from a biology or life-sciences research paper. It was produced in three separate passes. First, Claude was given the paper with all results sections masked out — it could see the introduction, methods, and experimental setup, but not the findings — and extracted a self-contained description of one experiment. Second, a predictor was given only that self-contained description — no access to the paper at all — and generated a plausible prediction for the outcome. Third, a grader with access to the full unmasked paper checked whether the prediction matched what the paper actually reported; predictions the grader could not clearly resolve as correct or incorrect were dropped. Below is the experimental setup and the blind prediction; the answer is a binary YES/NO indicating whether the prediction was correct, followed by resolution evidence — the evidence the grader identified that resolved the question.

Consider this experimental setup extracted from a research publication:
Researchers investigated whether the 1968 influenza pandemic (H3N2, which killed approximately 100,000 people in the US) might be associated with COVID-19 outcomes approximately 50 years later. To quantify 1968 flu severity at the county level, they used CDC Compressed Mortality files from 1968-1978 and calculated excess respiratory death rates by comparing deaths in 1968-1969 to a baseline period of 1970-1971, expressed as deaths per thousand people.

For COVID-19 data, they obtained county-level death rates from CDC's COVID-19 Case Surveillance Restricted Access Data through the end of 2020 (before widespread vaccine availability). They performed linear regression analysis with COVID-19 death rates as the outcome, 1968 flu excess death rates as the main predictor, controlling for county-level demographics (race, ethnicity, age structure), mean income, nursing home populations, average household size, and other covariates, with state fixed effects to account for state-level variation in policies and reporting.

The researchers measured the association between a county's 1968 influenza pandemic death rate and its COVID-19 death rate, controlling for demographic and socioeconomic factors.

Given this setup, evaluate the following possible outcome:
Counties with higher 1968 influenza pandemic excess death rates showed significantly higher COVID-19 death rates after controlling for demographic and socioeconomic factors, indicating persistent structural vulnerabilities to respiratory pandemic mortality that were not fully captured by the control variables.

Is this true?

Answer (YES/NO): NO